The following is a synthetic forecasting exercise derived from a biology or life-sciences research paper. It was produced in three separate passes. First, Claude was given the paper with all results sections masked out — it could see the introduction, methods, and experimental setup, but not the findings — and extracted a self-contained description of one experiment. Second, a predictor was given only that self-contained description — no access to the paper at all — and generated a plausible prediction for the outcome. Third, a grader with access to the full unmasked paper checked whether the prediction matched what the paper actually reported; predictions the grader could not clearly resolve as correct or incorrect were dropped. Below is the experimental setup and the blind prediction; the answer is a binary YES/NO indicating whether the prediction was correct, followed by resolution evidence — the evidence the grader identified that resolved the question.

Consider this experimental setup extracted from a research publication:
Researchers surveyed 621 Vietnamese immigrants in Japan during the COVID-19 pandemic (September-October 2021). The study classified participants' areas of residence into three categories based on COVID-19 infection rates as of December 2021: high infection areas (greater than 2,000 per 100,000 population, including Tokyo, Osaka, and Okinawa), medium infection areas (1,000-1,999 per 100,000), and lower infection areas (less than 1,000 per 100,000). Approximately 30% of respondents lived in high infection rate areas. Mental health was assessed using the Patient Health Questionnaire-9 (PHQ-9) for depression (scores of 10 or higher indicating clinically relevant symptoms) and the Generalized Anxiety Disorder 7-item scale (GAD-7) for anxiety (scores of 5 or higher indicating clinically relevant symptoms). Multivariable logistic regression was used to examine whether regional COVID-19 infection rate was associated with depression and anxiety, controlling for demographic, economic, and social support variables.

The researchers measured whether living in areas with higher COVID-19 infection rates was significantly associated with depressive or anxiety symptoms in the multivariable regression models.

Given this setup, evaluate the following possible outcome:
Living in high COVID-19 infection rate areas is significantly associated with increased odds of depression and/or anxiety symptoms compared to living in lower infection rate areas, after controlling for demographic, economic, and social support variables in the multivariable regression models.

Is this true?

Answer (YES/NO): NO